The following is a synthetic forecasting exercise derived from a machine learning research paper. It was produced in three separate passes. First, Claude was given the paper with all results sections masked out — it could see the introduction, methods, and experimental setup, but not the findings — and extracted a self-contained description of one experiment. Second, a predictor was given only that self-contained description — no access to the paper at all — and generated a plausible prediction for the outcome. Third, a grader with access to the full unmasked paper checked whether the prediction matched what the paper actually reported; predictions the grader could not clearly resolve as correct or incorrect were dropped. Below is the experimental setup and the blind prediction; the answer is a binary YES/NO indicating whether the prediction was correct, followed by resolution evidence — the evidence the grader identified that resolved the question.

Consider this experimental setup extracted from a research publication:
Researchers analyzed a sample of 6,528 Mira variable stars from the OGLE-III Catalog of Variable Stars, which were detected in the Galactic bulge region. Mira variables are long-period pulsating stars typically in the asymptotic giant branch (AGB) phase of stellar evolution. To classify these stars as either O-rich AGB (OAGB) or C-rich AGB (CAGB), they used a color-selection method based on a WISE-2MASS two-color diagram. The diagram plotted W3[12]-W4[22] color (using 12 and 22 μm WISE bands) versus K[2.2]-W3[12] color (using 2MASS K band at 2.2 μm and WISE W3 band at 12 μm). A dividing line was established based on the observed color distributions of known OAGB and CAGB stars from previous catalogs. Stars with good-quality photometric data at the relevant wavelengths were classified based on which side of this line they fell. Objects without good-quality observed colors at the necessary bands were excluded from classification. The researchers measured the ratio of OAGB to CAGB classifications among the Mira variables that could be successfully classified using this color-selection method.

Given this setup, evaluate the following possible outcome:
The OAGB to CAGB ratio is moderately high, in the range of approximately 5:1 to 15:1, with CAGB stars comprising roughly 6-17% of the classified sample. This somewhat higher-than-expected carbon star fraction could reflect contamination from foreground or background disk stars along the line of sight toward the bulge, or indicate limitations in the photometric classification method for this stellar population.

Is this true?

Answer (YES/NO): NO